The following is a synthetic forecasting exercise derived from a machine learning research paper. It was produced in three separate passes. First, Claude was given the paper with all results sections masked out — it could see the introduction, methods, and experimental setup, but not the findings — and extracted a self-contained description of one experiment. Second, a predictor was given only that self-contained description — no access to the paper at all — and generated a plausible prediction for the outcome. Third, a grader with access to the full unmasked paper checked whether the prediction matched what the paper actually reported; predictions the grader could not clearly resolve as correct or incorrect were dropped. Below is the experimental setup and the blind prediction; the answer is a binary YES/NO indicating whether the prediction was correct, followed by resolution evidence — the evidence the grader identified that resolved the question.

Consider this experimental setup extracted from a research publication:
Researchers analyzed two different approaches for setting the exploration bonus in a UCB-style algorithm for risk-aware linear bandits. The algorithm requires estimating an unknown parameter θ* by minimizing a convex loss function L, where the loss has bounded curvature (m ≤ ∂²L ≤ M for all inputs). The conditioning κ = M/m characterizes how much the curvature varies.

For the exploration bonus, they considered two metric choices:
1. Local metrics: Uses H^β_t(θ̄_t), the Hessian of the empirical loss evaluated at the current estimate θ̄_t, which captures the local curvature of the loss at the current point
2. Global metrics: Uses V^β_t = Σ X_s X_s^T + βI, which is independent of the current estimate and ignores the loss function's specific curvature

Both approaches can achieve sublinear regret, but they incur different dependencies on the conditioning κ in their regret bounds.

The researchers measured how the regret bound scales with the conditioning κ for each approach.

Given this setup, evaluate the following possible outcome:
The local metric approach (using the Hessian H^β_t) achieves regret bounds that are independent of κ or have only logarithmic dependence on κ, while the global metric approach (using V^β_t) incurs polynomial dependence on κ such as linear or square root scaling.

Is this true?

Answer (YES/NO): NO